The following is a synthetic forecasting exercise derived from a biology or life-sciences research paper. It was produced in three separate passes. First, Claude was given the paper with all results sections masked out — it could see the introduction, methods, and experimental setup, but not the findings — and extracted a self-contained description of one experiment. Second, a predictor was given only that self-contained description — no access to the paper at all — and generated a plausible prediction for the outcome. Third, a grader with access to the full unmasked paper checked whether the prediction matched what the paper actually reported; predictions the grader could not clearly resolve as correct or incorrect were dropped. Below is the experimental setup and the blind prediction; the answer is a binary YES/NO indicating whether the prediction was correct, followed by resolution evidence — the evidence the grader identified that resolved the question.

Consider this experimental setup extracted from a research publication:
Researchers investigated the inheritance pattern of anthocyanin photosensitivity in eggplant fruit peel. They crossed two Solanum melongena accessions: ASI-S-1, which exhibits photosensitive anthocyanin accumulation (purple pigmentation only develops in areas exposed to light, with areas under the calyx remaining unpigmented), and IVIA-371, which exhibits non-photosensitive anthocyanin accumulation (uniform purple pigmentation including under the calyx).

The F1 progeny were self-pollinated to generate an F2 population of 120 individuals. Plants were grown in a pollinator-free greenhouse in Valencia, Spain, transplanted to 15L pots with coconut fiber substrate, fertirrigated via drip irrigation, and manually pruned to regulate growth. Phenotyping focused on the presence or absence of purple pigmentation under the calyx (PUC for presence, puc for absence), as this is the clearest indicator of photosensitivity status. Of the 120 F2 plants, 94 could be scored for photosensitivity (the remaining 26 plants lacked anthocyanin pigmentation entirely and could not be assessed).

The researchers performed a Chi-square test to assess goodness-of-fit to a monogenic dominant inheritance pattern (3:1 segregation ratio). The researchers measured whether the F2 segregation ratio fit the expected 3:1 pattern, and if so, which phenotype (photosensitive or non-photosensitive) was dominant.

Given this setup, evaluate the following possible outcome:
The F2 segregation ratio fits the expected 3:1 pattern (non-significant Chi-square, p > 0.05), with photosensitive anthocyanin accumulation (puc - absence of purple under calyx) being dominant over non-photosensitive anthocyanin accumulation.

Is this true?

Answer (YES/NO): NO